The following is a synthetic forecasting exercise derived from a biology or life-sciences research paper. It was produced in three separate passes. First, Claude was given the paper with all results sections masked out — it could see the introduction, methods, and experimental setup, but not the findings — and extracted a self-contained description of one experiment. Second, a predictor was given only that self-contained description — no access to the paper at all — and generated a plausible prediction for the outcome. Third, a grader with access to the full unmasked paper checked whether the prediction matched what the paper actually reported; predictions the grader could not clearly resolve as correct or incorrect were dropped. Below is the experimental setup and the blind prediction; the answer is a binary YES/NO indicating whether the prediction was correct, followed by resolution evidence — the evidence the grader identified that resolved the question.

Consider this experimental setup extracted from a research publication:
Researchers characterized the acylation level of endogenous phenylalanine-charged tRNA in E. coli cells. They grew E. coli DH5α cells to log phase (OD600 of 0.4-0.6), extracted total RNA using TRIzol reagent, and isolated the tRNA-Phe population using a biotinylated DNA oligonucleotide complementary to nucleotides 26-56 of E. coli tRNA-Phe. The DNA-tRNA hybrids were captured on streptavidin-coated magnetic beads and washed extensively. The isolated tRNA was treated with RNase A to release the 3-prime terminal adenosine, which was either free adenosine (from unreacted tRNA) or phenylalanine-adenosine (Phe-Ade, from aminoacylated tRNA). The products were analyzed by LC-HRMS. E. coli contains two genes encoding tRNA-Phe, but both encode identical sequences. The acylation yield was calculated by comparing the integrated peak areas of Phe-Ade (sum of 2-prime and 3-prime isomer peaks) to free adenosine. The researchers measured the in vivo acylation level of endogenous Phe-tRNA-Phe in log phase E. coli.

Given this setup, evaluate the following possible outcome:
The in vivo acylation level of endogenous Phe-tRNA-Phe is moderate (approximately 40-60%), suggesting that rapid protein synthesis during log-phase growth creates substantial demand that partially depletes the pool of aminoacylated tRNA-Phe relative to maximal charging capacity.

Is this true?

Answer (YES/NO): YES